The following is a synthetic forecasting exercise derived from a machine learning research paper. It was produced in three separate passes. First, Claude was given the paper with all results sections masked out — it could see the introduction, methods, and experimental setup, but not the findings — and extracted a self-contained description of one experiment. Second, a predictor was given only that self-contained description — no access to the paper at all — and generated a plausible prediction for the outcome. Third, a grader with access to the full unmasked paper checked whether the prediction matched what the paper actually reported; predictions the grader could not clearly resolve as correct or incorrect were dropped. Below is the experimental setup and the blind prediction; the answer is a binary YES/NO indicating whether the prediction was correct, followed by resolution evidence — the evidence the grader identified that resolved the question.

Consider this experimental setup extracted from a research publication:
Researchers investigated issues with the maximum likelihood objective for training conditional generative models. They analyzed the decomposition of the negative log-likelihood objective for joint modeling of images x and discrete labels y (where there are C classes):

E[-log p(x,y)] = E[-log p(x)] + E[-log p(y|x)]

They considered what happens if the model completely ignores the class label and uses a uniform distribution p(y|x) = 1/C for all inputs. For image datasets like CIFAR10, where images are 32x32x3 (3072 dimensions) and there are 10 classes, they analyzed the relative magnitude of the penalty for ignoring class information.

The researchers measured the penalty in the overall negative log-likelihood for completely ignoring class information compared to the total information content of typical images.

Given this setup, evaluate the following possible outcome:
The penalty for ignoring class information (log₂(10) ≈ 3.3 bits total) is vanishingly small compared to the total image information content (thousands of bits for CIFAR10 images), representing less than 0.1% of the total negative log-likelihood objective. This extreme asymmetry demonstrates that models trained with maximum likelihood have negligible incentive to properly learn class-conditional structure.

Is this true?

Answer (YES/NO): YES